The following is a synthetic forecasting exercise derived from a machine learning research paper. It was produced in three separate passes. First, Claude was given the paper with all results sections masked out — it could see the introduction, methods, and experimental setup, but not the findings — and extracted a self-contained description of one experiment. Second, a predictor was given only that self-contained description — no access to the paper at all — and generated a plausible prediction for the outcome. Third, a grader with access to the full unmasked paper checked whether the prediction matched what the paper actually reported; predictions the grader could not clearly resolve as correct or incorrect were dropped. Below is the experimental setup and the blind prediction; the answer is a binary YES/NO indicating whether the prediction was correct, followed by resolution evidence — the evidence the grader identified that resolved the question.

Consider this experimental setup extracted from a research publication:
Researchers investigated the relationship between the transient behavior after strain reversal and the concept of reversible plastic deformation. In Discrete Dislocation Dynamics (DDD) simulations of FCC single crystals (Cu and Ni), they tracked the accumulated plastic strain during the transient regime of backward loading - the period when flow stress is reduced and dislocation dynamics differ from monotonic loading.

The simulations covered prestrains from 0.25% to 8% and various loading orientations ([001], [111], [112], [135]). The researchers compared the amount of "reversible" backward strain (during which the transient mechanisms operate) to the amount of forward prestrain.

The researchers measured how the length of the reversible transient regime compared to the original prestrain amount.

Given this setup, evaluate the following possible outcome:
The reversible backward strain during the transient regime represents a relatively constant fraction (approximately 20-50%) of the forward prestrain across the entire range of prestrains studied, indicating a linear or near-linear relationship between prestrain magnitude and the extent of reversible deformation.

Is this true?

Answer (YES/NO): NO